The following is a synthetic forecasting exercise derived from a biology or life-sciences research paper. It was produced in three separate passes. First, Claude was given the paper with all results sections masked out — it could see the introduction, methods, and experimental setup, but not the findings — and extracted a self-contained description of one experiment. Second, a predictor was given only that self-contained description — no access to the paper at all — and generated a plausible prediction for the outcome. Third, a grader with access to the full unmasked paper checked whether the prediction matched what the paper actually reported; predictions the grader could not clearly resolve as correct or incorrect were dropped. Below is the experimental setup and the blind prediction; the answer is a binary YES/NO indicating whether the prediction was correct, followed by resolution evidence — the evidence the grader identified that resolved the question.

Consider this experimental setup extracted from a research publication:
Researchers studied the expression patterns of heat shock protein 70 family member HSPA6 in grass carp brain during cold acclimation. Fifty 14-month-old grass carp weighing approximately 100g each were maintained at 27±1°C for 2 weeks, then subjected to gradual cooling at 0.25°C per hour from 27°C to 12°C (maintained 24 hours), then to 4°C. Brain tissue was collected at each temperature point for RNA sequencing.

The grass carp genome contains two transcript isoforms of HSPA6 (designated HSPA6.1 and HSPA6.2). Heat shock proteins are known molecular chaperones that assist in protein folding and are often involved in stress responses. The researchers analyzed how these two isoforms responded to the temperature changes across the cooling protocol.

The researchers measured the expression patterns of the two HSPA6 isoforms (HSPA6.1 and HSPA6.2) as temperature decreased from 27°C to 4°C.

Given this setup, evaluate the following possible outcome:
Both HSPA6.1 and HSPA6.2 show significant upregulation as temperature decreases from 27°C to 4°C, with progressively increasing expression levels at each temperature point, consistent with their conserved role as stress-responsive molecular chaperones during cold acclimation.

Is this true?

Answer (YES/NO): NO